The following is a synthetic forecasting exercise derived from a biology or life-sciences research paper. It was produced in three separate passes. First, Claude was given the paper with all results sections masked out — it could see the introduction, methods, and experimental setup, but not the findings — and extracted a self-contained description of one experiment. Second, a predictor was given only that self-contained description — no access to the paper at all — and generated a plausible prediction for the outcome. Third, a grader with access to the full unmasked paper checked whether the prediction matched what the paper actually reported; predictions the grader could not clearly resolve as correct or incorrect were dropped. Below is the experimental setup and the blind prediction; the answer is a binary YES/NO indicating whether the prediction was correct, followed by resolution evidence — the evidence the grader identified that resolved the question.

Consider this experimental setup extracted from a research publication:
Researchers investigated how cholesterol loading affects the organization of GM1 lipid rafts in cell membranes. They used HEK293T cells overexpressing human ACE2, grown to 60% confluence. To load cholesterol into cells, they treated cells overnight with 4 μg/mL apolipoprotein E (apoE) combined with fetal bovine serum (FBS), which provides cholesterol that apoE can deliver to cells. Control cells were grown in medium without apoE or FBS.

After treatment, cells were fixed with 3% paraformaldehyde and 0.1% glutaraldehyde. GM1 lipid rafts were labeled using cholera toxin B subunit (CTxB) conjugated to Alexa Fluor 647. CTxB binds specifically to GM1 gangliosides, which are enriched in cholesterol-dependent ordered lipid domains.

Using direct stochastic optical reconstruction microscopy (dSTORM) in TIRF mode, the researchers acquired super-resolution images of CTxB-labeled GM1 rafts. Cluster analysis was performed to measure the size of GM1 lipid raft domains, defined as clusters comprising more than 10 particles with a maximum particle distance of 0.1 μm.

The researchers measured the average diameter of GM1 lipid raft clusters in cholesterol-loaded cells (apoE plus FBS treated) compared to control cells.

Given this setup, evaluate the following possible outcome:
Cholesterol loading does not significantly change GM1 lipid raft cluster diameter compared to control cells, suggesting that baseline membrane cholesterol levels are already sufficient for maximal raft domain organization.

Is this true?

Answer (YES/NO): NO